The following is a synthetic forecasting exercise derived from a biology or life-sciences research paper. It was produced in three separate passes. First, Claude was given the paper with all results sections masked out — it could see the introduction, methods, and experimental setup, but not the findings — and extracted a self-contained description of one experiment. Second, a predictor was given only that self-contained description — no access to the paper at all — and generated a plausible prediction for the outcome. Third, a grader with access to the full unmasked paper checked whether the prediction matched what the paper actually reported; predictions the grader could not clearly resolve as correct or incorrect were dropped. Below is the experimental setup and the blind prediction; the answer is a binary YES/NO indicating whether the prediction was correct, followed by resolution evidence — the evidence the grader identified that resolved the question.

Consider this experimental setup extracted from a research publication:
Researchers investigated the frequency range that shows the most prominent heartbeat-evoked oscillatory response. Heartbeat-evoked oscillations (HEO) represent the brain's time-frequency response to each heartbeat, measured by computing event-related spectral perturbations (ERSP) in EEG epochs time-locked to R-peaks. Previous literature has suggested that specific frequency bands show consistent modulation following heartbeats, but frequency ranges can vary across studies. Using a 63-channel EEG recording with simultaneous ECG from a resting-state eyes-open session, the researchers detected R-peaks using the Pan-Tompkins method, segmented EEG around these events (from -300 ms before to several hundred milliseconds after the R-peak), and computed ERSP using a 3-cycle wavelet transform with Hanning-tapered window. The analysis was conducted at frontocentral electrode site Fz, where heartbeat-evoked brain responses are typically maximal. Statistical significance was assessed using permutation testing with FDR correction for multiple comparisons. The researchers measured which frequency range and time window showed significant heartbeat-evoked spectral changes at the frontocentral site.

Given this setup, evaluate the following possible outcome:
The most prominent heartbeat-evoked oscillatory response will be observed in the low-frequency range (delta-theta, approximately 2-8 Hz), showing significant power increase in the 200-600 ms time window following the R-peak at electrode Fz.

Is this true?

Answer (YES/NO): NO